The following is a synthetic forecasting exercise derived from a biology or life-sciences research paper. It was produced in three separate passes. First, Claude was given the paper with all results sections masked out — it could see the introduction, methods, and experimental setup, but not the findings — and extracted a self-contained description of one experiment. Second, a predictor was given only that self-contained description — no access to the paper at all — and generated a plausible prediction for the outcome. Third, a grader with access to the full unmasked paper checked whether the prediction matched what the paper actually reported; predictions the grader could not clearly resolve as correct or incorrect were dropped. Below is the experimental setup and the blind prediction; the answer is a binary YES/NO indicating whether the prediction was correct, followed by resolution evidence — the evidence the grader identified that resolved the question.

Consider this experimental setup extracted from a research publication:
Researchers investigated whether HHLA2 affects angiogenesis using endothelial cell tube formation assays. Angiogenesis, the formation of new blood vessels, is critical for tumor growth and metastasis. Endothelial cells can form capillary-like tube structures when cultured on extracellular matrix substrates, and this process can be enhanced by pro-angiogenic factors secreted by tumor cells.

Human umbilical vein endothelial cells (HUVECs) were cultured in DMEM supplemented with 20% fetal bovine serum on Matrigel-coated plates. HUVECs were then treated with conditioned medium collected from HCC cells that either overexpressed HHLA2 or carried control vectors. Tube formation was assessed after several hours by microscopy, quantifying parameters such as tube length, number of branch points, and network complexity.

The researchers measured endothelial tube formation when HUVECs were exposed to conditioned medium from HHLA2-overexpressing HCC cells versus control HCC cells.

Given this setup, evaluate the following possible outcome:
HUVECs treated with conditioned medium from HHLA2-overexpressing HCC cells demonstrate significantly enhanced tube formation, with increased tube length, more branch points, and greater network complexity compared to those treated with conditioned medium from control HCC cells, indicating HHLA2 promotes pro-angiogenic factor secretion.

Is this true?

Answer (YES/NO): YES